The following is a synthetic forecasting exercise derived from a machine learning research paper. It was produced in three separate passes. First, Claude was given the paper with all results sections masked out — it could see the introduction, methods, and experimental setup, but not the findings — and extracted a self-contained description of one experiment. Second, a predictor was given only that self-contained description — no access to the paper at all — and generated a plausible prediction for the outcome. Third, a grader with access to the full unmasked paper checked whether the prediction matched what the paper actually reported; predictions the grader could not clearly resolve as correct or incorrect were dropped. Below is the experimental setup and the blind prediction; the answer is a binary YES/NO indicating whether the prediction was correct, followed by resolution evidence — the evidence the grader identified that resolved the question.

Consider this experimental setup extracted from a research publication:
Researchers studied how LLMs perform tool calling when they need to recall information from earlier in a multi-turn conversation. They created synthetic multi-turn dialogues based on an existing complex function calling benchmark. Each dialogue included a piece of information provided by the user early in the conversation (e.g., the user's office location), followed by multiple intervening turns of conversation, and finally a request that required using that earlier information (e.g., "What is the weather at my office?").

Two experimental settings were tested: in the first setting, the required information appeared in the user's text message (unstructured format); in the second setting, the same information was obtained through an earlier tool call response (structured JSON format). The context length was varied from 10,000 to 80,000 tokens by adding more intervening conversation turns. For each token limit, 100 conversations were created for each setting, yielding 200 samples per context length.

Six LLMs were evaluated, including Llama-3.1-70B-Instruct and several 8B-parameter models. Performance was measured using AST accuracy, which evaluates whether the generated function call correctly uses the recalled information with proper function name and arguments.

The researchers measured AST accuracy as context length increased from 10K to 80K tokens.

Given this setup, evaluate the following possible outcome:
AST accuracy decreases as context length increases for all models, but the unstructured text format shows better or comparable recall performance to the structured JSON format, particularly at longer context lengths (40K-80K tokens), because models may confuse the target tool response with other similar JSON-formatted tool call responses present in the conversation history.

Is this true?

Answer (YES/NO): NO